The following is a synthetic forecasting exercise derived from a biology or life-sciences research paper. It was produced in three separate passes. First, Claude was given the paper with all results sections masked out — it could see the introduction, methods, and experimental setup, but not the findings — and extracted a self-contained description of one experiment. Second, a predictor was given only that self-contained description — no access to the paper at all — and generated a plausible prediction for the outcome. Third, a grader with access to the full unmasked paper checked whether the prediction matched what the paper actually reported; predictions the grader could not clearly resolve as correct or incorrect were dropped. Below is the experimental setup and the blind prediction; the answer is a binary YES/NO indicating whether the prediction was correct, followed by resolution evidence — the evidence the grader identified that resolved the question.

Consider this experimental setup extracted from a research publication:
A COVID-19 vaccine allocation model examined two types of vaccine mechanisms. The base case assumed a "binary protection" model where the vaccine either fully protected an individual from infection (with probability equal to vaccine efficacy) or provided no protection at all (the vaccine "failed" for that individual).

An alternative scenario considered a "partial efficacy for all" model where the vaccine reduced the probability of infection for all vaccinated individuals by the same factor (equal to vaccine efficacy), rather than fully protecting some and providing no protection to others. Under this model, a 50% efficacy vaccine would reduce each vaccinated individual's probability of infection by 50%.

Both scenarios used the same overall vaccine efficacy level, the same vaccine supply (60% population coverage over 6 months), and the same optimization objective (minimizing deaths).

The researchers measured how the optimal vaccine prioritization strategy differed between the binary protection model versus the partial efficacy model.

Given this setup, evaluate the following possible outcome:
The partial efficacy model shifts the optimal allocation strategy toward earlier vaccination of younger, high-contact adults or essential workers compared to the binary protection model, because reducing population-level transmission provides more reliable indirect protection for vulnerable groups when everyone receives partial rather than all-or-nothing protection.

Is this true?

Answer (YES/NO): NO